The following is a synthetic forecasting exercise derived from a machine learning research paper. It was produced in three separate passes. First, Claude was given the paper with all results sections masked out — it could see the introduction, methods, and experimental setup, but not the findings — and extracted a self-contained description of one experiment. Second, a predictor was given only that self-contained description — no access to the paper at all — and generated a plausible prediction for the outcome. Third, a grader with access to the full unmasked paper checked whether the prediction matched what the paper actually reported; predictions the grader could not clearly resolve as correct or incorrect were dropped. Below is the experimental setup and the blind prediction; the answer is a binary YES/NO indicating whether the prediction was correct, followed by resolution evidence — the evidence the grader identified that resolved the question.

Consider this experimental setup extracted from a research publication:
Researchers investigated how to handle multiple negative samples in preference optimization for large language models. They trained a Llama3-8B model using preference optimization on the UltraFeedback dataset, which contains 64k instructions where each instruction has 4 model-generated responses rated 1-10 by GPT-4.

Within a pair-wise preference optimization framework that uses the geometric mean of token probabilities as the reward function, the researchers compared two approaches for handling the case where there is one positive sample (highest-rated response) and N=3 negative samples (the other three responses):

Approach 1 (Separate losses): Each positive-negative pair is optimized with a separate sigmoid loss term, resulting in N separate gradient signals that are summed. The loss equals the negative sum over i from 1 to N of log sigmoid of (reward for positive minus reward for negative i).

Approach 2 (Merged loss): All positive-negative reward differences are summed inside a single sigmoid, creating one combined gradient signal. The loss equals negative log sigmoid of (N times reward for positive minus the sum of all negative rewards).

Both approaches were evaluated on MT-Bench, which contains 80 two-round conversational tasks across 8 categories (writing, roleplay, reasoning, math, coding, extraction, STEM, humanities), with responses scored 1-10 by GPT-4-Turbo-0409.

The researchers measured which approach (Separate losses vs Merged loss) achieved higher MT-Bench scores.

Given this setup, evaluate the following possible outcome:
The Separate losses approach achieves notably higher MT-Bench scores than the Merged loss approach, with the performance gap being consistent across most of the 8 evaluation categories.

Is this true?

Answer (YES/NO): NO